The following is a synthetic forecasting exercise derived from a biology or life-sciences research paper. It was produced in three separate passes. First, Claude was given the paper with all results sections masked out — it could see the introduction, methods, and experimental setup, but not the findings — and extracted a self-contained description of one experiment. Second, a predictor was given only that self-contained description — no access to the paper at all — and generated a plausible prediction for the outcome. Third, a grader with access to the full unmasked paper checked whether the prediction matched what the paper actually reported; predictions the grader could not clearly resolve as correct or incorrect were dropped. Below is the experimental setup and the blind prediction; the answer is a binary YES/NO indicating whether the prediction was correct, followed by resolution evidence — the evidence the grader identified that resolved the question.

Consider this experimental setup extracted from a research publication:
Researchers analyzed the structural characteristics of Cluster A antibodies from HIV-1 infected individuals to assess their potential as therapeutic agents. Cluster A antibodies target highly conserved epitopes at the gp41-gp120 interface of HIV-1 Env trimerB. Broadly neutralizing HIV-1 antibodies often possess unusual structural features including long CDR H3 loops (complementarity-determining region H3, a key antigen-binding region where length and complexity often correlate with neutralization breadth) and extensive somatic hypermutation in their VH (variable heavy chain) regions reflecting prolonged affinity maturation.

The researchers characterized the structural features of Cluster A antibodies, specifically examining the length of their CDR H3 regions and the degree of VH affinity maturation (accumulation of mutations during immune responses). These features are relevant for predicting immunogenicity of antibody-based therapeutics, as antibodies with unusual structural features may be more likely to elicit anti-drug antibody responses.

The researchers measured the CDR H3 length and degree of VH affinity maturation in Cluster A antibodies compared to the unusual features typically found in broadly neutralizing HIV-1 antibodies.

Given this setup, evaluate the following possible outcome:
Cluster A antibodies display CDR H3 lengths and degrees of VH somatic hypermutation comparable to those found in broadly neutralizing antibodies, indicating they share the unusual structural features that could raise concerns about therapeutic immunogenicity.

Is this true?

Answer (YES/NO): NO